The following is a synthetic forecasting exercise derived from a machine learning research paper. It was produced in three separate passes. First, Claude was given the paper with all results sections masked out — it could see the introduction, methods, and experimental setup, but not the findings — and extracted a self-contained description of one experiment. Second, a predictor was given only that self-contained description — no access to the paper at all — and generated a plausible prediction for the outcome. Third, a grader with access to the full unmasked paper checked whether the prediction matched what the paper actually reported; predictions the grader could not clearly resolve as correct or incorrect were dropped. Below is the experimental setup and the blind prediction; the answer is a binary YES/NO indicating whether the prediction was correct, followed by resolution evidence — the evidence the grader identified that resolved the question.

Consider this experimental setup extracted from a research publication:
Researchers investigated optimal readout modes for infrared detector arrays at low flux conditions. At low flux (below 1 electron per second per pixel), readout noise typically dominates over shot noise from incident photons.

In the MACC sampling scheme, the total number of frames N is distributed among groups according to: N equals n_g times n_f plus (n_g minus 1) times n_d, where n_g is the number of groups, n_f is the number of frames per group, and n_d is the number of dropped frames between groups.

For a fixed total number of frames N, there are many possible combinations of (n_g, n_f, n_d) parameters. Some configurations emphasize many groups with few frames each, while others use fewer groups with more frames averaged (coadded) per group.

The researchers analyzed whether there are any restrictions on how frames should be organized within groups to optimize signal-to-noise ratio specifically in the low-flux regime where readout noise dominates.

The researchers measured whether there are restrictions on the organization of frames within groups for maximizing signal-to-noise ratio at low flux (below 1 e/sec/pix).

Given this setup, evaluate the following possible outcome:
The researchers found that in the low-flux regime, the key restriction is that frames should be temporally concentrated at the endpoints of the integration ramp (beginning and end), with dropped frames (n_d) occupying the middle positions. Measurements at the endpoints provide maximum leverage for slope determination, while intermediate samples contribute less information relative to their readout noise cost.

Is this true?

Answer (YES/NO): NO